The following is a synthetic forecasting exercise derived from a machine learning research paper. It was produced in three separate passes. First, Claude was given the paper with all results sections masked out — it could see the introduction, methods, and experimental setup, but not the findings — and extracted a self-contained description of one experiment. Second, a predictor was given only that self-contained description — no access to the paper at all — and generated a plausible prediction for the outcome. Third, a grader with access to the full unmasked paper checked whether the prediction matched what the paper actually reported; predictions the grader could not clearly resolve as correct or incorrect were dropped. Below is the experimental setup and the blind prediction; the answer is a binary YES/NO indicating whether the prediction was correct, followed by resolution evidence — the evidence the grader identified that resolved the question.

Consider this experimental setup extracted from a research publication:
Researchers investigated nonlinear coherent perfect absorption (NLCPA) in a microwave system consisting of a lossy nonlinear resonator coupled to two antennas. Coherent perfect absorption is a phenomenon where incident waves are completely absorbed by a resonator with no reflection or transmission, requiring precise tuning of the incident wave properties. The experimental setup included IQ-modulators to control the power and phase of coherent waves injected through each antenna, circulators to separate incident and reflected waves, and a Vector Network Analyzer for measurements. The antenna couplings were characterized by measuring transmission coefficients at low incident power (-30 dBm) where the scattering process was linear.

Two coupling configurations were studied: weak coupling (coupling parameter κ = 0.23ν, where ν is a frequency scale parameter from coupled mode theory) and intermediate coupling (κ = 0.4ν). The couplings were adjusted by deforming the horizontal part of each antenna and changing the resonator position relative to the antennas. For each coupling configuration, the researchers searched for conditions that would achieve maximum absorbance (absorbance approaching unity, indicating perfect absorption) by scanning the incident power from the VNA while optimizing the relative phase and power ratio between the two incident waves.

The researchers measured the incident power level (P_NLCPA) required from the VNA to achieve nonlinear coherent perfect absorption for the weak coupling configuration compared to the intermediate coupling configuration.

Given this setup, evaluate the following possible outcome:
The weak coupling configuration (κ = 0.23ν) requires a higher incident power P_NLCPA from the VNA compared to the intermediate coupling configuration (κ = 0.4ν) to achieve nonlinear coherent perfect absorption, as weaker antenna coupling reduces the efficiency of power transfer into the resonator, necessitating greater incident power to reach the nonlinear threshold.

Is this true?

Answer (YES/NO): NO